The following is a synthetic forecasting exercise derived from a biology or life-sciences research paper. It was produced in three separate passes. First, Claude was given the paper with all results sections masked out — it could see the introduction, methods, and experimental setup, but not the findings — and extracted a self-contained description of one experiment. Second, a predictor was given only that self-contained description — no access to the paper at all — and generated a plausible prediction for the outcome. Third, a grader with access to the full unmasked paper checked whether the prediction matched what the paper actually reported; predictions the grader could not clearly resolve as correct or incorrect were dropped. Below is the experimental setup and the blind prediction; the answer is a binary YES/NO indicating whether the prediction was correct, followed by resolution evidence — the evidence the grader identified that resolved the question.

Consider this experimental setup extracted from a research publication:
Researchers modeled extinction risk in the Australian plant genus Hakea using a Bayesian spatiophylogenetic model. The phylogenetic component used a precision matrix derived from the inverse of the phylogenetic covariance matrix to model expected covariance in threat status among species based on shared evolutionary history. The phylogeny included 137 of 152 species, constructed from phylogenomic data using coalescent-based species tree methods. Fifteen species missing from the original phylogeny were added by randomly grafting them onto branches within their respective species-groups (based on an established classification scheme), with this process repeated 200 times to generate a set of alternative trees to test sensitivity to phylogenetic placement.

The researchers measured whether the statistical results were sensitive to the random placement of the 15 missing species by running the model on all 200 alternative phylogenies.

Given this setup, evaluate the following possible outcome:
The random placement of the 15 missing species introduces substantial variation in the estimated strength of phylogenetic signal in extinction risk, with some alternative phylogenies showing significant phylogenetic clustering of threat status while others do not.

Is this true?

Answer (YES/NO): NO